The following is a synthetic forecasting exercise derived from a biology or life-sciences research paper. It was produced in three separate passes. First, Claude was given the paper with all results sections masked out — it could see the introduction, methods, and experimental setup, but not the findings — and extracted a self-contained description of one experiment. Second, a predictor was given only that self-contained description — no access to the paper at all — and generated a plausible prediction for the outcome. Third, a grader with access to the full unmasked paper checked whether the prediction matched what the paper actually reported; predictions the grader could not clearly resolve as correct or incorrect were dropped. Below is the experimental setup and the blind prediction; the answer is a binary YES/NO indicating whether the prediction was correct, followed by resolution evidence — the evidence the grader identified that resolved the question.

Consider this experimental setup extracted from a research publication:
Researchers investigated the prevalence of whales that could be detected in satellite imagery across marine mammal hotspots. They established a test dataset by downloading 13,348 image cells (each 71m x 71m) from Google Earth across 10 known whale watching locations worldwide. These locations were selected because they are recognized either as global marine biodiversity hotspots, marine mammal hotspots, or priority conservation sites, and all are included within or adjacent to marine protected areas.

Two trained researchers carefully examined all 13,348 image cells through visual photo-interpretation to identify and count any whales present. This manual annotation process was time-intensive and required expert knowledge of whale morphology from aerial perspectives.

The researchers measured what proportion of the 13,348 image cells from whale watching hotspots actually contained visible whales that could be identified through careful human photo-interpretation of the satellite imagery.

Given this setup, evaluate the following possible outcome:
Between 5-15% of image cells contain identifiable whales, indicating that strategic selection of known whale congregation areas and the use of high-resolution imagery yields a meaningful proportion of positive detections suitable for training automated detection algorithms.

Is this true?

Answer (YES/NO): NO